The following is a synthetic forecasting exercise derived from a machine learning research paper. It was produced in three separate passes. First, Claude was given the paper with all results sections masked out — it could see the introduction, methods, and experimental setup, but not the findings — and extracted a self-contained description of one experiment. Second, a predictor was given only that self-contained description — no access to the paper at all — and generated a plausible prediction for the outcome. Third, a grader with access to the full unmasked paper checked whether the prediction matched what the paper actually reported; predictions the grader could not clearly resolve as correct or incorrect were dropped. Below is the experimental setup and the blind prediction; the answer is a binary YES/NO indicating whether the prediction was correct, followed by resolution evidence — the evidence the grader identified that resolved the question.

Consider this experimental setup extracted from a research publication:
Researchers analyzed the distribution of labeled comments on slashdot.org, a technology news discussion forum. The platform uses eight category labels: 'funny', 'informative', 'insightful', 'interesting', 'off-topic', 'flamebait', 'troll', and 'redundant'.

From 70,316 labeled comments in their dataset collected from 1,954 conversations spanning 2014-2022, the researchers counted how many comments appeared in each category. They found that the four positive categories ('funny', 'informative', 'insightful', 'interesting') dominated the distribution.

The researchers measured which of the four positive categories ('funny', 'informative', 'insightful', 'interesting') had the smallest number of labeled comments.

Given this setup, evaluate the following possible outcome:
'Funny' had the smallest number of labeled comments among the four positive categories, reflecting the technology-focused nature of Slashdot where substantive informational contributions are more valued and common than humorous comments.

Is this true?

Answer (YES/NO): YES